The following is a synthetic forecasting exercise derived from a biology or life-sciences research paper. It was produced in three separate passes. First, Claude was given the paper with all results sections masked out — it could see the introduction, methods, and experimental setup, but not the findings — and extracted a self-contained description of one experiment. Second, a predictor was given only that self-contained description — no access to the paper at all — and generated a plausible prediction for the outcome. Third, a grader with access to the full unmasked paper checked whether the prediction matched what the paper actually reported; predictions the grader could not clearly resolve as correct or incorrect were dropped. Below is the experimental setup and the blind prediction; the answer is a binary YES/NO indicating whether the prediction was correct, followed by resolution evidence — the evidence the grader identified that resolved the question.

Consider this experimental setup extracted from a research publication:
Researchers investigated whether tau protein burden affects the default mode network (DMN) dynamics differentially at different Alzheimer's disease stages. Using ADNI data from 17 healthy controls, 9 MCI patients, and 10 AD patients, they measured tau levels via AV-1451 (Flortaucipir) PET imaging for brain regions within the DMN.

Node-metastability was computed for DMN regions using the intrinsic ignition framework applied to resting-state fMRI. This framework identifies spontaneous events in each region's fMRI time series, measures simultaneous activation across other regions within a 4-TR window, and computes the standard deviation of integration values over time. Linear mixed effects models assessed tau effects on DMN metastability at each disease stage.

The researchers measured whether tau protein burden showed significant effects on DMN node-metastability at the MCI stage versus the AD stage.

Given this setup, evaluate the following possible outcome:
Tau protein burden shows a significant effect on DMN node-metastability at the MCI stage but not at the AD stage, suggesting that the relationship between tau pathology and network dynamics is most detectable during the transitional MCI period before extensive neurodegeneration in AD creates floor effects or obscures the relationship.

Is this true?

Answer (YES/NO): NO